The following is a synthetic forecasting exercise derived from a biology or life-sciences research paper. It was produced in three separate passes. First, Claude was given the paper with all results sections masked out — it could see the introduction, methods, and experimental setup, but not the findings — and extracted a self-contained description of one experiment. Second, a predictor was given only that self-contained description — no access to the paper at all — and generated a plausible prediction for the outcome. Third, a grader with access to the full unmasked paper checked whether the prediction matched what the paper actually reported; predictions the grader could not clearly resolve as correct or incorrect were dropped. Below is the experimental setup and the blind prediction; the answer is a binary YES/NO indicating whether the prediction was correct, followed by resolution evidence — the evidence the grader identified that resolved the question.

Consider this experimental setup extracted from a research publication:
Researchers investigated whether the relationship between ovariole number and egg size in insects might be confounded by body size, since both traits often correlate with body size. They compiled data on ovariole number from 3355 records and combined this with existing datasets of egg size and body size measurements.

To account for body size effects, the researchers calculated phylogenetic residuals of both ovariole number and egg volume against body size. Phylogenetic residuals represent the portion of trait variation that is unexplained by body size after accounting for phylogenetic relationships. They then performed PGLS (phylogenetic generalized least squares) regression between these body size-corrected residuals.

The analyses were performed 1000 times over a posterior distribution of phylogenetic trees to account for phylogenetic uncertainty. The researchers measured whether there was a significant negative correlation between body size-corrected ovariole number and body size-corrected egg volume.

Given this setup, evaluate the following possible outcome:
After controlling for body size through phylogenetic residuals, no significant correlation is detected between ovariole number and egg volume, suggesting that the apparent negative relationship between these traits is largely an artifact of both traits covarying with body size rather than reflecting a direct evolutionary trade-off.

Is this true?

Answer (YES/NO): NO